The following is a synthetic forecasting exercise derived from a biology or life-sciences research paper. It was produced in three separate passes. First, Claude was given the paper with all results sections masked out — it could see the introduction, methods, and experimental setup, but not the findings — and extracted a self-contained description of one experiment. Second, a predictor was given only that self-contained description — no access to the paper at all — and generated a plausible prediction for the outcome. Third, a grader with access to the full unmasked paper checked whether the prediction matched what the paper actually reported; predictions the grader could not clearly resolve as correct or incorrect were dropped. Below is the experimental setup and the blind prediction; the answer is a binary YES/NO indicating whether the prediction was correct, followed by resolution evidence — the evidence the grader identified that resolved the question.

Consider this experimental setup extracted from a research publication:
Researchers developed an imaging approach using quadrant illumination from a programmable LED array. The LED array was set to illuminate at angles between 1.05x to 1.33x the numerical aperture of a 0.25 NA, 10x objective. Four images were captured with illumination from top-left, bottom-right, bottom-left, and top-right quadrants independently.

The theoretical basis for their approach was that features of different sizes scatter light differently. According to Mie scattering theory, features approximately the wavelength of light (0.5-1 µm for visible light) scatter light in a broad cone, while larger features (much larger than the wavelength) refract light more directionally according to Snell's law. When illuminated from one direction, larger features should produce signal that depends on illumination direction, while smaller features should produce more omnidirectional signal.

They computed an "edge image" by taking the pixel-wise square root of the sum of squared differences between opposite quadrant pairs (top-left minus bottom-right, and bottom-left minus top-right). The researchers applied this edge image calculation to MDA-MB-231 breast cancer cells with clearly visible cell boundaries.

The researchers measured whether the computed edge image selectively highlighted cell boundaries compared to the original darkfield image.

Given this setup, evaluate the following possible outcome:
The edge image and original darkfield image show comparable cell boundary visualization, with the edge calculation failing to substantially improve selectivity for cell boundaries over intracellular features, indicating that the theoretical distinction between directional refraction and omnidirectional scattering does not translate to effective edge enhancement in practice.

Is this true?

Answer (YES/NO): NO